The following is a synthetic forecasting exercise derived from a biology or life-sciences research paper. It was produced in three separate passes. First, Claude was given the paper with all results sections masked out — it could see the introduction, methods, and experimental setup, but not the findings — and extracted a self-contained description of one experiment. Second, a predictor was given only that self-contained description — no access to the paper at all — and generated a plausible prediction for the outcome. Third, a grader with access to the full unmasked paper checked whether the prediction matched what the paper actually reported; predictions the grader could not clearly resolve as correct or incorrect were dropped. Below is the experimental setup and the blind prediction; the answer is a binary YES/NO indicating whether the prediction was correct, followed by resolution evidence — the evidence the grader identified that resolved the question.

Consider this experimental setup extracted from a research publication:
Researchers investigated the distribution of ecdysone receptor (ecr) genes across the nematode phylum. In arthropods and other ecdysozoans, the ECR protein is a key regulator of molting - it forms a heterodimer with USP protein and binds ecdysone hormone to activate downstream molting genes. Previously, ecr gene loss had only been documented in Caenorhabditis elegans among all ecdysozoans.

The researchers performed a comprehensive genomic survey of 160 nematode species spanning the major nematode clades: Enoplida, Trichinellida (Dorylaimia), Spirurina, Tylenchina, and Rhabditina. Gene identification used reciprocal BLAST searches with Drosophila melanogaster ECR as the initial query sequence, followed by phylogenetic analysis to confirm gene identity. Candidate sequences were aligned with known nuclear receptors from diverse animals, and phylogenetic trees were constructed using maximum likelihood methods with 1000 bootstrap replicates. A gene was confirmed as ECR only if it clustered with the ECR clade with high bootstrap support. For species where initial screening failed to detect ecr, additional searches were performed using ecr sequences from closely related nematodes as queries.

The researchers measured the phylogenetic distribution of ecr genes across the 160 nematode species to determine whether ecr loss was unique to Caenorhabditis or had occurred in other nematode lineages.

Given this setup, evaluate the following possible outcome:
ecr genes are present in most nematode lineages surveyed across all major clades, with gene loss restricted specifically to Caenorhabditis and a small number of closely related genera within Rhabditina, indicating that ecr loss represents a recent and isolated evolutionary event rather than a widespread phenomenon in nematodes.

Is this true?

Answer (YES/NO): NO